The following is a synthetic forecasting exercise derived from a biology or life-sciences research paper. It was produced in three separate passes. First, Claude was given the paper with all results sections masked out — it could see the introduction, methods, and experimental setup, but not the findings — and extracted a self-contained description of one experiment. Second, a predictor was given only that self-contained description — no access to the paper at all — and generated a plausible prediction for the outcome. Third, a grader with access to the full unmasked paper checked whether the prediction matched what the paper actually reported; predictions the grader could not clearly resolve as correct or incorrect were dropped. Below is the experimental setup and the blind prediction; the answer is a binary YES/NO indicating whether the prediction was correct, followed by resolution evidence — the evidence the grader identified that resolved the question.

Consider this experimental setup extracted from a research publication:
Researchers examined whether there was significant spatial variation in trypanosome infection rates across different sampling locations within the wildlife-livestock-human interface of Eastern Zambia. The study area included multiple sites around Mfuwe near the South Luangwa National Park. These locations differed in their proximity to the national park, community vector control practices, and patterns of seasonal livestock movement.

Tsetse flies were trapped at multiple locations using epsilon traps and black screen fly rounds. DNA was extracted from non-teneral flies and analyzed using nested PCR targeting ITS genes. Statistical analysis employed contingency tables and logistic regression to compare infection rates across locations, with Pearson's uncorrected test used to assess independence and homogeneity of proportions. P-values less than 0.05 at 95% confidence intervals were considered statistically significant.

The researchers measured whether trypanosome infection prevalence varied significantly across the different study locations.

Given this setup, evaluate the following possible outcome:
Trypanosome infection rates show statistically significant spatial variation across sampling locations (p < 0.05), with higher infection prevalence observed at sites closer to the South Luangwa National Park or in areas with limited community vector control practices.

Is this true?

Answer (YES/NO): YES